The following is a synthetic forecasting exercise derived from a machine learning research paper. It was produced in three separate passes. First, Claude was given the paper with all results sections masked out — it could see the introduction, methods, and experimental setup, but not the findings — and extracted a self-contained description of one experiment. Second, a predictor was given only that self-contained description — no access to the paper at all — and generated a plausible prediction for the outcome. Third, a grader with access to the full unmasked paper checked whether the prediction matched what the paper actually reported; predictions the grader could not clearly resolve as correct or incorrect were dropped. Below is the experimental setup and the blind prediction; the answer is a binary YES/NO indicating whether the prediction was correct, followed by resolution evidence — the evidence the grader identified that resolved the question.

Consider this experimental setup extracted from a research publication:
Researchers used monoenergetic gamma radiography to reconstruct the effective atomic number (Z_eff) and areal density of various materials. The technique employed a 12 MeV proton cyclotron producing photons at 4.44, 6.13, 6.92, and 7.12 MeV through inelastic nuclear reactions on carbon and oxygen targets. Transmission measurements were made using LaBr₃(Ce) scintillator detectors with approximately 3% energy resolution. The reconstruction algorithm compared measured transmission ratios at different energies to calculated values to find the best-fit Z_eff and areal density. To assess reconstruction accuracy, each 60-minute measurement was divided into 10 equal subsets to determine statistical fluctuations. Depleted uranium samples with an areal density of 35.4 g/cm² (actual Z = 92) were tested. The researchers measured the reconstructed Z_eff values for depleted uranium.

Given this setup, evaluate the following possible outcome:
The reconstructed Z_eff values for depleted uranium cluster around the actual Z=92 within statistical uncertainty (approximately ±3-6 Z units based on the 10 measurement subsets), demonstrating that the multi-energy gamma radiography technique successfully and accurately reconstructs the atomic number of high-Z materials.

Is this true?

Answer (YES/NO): NO